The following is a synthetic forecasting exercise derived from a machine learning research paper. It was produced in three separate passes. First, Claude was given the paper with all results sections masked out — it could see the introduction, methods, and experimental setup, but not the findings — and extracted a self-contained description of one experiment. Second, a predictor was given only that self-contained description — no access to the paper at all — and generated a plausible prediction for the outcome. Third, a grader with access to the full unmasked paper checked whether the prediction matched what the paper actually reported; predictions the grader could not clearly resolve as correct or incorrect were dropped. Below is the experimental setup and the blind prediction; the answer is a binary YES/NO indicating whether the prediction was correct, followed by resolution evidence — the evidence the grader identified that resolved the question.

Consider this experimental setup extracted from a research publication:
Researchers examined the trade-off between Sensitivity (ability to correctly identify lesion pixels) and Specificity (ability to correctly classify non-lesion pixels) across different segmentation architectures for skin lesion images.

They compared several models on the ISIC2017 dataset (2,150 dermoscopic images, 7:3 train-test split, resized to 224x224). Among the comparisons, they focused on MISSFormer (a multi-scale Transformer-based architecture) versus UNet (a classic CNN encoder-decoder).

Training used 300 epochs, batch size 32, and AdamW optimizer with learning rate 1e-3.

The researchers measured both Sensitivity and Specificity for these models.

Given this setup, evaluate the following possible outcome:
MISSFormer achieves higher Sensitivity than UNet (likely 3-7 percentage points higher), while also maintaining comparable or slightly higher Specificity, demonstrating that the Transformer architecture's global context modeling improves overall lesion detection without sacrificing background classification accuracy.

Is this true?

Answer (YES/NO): NO